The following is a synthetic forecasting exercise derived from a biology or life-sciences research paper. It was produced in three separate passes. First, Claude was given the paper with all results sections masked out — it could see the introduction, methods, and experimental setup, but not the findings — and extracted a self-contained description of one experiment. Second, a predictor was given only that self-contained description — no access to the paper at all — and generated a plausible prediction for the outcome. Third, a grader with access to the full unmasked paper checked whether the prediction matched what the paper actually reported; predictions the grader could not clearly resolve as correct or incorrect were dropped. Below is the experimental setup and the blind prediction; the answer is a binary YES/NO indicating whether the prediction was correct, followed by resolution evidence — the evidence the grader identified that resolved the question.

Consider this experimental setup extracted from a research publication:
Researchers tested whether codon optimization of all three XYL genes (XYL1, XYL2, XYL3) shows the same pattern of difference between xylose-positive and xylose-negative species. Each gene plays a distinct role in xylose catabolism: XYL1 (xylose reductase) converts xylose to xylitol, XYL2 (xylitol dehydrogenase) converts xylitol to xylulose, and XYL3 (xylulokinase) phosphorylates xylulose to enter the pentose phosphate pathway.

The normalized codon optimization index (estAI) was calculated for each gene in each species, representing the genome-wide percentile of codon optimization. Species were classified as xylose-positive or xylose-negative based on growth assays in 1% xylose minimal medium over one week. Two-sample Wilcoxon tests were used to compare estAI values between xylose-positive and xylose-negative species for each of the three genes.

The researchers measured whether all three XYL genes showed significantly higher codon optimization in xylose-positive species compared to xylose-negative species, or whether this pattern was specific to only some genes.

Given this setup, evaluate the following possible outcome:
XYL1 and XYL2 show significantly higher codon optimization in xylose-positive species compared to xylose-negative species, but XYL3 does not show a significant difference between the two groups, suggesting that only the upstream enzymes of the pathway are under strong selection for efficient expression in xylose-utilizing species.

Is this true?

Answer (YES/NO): NO